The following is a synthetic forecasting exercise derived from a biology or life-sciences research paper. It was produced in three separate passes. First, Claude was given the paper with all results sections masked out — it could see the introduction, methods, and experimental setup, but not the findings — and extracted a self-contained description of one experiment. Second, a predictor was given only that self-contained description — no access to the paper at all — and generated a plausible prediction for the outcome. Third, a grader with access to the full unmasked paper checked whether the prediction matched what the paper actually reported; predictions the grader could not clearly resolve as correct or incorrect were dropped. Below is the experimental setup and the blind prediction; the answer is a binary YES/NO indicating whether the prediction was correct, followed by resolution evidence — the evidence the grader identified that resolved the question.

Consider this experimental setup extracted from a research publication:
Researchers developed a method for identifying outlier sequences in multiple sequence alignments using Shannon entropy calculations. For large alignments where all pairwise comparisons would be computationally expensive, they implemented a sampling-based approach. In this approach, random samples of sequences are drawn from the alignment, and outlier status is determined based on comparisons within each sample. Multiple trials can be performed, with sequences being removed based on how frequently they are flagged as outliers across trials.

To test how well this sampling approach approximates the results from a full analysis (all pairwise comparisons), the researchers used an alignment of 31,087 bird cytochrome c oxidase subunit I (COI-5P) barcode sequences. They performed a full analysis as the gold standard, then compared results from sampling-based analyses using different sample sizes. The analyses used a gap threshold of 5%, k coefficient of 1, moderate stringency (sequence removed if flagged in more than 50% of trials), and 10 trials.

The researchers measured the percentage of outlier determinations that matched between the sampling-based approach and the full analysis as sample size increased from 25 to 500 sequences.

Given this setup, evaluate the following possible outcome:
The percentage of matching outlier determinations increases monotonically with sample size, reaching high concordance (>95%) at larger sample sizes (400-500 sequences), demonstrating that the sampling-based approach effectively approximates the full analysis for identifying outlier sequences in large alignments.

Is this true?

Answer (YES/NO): NO